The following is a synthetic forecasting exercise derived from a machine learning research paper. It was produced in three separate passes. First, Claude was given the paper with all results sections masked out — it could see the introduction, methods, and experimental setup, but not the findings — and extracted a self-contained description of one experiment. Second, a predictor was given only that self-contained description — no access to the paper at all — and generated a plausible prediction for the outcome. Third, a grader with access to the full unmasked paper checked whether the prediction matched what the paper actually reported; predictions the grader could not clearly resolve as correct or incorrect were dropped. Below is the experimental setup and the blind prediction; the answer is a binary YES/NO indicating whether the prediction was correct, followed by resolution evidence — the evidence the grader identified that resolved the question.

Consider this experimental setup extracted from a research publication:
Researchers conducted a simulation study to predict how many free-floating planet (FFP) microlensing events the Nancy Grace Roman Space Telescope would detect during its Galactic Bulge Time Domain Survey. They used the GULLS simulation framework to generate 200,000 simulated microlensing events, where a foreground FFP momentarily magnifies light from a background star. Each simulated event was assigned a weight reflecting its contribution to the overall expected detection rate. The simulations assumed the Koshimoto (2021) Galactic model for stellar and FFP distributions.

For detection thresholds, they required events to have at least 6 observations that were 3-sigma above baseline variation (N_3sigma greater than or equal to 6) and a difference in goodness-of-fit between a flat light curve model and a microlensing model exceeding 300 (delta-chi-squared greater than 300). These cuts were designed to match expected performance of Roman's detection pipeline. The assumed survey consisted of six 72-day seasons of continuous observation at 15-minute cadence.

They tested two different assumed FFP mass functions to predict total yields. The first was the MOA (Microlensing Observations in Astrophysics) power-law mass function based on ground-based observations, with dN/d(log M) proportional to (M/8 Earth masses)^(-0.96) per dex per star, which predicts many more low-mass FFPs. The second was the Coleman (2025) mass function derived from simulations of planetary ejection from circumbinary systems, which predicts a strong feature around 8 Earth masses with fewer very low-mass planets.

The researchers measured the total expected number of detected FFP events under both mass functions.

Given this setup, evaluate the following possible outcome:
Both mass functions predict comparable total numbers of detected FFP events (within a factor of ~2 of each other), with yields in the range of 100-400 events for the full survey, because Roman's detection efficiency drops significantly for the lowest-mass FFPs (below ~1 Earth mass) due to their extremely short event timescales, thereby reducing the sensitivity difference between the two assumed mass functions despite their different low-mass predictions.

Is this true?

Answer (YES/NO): NO